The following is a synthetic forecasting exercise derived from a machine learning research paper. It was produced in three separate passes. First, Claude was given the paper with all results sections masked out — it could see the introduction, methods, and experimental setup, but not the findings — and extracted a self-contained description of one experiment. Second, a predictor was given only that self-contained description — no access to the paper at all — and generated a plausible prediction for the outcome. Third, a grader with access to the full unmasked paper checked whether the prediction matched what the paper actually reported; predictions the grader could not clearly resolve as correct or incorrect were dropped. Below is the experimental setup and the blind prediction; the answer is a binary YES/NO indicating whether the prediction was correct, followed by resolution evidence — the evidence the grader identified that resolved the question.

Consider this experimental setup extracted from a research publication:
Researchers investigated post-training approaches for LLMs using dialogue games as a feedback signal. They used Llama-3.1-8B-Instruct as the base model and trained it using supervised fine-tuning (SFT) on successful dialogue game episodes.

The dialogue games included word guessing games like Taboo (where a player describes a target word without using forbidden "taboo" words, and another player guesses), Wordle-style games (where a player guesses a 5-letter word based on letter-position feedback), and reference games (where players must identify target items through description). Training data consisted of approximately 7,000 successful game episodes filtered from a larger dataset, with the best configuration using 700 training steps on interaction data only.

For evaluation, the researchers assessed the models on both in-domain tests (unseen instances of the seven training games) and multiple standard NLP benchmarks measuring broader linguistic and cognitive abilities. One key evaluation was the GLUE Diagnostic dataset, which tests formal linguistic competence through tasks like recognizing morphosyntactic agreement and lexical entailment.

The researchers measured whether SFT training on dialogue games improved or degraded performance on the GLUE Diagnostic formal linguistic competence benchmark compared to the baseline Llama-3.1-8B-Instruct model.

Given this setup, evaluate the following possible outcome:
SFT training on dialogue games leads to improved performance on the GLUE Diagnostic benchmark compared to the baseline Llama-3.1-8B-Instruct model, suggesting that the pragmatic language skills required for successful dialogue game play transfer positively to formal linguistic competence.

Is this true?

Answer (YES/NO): NO